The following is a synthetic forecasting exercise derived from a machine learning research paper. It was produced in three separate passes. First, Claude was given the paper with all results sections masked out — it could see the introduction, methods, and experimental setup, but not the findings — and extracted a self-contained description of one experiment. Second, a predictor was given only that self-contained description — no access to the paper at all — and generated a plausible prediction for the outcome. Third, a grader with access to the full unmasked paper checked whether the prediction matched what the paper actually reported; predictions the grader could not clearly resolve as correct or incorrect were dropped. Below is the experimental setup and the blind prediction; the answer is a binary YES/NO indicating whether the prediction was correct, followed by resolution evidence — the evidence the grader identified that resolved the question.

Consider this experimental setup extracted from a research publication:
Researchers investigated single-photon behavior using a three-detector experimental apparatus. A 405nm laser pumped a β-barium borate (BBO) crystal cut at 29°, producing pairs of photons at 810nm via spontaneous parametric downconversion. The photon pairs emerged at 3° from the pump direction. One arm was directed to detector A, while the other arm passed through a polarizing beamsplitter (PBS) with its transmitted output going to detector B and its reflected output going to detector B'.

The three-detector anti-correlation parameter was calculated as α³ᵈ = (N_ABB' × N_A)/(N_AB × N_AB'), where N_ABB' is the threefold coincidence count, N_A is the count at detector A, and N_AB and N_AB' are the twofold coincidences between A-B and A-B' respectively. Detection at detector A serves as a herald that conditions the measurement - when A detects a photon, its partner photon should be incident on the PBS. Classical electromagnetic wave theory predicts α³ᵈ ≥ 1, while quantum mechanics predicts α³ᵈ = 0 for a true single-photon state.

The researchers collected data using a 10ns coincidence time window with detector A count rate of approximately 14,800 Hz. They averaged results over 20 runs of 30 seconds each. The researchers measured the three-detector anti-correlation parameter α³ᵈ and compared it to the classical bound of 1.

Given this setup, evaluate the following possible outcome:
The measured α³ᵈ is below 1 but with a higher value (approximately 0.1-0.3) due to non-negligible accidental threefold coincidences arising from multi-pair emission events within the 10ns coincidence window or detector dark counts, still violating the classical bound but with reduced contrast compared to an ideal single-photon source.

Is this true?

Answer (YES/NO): NO